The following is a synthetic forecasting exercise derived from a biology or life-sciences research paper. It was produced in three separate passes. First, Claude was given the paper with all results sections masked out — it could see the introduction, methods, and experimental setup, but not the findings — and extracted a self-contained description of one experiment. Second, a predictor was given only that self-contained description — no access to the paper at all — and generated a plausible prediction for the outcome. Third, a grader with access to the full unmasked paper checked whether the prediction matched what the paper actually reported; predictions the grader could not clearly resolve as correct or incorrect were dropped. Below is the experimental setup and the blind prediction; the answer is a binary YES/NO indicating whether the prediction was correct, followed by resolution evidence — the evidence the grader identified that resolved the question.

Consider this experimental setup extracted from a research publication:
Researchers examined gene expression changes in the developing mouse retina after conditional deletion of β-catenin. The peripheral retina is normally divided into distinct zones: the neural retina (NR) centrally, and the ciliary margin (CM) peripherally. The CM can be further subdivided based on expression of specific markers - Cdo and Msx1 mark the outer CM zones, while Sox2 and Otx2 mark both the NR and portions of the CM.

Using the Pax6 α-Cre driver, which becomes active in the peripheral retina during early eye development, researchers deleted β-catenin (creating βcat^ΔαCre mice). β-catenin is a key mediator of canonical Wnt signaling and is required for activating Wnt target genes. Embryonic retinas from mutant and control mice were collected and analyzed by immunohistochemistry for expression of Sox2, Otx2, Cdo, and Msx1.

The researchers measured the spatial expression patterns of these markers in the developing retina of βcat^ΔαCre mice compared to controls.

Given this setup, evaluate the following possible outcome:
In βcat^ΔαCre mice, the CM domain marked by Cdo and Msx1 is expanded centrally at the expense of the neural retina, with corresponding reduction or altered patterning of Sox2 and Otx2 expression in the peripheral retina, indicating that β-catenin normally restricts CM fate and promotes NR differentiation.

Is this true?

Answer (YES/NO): NO